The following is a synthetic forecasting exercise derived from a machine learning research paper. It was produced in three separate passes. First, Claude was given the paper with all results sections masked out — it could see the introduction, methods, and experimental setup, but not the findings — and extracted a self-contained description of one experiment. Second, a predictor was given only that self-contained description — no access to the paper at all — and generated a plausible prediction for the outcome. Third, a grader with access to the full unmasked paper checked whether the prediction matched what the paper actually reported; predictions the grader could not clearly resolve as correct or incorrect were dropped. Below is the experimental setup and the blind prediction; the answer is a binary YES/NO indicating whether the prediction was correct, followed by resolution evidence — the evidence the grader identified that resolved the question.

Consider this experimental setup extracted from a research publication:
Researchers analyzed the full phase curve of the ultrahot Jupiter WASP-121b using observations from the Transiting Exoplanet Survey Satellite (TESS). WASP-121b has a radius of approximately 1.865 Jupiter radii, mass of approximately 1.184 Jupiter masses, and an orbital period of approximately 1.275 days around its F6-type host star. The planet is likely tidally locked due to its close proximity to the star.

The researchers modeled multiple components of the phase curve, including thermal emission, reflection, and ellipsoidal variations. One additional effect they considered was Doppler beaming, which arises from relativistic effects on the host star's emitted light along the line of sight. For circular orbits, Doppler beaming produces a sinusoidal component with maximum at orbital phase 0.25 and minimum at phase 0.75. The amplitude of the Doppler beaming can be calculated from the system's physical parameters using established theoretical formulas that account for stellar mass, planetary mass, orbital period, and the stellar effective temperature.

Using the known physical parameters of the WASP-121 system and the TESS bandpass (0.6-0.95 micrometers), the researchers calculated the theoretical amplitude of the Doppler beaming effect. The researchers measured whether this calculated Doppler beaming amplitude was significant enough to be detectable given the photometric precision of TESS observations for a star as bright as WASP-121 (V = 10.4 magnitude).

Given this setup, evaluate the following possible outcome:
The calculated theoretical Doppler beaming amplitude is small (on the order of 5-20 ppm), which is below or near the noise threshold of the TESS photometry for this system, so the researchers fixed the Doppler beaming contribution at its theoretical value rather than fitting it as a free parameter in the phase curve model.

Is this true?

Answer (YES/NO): NO